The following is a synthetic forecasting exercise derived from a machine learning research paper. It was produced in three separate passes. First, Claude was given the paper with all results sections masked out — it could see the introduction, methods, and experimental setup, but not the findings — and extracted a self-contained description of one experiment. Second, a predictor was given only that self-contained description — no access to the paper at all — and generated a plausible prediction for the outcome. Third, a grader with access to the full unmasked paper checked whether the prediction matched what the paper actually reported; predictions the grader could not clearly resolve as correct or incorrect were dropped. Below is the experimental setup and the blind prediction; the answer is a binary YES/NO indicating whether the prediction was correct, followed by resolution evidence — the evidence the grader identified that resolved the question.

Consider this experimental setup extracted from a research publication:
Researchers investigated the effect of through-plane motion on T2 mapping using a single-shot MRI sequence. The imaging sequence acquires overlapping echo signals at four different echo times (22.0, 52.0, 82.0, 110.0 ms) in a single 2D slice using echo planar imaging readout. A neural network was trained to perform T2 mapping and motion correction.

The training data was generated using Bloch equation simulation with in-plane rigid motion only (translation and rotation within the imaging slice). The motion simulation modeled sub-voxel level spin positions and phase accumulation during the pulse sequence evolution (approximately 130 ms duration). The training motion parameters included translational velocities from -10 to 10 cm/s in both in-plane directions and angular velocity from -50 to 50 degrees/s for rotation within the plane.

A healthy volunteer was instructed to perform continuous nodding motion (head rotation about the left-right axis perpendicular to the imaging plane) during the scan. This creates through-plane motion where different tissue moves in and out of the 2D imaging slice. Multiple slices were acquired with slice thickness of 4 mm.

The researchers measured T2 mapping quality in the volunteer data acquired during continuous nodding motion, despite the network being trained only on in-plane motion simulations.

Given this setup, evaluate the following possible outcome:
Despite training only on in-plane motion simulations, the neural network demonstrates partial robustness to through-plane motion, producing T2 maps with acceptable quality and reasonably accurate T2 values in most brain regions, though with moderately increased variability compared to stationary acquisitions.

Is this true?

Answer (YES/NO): YES